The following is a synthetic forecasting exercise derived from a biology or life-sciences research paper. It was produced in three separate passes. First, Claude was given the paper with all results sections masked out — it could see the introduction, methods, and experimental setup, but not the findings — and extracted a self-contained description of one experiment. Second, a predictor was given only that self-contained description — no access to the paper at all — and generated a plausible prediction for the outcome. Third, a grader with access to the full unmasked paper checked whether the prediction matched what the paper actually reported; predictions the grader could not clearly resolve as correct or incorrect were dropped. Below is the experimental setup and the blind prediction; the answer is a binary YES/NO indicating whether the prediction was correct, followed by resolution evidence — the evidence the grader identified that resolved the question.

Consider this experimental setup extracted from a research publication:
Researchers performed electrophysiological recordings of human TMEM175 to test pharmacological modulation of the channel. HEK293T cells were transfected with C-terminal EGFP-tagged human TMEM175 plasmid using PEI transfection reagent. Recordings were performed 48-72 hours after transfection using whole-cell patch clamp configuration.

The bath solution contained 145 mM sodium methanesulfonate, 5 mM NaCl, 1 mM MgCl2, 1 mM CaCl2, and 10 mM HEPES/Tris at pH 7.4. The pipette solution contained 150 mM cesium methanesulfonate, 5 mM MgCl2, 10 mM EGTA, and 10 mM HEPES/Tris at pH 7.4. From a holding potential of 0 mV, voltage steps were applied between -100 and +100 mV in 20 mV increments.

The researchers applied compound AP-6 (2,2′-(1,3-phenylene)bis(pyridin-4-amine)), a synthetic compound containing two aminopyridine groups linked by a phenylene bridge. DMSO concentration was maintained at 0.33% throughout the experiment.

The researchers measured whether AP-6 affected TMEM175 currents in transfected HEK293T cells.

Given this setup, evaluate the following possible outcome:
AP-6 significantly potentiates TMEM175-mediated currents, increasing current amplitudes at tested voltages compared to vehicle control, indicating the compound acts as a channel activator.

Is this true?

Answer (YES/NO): NO